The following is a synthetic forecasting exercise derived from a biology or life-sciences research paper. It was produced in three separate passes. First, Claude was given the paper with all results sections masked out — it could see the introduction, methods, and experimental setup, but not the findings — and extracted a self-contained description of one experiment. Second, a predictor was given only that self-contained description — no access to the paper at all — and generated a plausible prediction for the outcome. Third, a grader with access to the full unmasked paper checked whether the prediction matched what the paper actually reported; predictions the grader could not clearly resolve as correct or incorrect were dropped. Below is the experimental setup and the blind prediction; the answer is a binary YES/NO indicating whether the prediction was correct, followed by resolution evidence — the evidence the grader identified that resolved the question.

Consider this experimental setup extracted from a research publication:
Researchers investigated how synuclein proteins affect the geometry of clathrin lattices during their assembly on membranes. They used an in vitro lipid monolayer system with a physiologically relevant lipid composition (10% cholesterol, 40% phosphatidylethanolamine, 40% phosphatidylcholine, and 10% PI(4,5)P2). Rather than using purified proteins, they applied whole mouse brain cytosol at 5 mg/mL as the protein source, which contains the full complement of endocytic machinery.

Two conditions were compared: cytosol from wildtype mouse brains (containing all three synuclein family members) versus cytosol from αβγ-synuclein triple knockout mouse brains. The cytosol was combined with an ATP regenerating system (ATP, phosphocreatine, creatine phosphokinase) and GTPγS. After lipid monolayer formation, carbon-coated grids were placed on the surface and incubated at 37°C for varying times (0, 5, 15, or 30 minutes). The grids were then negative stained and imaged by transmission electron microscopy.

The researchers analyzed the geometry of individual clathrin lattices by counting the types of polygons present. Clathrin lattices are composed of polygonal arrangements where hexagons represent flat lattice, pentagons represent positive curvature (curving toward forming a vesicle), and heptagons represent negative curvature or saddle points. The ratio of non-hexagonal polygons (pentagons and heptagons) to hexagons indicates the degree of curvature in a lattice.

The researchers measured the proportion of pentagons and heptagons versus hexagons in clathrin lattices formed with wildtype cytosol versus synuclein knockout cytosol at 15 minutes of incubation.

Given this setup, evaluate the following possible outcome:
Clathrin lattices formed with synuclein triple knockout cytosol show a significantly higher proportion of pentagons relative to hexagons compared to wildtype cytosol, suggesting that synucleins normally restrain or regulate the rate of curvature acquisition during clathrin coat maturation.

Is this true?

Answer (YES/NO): NO